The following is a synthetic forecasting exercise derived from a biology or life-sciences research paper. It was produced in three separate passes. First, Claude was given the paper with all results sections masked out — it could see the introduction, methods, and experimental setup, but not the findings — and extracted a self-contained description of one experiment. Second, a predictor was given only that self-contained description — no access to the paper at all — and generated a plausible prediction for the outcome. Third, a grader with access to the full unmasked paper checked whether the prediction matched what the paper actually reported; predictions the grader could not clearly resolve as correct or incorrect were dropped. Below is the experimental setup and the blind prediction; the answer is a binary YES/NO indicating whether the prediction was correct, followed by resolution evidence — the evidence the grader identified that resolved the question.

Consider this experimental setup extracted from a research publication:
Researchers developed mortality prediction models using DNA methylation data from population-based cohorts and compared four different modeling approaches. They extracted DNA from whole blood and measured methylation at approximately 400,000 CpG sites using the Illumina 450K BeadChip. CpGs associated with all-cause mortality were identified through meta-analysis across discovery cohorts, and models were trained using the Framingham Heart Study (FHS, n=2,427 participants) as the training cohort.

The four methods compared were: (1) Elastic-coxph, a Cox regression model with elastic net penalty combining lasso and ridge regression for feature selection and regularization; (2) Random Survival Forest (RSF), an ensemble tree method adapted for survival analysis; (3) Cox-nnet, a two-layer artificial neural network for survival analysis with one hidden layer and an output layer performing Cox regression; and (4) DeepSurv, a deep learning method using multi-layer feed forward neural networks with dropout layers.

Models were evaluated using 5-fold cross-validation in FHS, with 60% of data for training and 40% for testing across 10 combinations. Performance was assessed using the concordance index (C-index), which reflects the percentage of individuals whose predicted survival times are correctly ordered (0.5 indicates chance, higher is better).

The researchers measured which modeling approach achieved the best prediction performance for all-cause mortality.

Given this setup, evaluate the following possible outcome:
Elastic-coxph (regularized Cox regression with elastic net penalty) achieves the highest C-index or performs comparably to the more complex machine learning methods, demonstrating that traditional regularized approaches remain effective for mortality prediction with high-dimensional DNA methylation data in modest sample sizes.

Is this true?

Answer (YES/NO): YES